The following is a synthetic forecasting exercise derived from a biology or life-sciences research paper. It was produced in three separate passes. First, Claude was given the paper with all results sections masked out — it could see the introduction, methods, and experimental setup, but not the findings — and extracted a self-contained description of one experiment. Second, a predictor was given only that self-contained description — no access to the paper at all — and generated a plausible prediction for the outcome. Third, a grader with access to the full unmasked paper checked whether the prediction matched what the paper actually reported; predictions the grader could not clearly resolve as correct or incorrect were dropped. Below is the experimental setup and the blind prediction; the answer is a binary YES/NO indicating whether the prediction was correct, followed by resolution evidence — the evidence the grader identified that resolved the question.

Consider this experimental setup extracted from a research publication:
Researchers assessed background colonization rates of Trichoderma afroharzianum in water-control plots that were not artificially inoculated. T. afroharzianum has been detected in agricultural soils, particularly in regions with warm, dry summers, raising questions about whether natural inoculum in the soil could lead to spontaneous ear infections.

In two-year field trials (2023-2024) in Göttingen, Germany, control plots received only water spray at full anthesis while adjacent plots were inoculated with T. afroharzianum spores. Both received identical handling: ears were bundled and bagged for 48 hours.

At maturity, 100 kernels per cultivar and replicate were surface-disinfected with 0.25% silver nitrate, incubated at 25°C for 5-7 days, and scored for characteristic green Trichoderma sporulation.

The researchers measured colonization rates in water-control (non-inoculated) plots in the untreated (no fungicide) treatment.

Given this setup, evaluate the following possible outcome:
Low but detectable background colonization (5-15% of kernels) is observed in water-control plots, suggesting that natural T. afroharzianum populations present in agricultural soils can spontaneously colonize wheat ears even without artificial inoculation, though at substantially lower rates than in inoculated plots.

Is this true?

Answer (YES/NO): NO